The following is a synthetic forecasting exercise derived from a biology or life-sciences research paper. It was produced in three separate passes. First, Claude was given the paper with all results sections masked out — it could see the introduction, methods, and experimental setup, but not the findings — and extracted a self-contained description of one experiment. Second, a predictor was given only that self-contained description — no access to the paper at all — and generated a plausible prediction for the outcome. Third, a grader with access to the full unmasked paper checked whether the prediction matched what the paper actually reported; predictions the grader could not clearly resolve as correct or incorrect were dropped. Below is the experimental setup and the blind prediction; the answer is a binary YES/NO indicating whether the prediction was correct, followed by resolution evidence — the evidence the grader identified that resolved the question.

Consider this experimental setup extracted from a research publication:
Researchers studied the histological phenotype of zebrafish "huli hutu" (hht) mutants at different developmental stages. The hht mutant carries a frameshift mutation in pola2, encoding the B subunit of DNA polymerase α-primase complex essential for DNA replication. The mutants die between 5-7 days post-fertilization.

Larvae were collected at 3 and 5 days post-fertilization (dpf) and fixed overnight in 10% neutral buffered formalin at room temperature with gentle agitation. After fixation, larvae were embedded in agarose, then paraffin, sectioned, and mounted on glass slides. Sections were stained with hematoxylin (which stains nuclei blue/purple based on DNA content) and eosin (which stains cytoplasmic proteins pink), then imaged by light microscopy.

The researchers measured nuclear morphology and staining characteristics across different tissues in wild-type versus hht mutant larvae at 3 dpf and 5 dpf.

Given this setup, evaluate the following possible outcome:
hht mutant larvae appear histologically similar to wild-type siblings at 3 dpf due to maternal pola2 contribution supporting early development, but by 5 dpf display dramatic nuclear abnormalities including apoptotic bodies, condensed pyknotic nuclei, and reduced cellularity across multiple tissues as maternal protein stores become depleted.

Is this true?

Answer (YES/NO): NO